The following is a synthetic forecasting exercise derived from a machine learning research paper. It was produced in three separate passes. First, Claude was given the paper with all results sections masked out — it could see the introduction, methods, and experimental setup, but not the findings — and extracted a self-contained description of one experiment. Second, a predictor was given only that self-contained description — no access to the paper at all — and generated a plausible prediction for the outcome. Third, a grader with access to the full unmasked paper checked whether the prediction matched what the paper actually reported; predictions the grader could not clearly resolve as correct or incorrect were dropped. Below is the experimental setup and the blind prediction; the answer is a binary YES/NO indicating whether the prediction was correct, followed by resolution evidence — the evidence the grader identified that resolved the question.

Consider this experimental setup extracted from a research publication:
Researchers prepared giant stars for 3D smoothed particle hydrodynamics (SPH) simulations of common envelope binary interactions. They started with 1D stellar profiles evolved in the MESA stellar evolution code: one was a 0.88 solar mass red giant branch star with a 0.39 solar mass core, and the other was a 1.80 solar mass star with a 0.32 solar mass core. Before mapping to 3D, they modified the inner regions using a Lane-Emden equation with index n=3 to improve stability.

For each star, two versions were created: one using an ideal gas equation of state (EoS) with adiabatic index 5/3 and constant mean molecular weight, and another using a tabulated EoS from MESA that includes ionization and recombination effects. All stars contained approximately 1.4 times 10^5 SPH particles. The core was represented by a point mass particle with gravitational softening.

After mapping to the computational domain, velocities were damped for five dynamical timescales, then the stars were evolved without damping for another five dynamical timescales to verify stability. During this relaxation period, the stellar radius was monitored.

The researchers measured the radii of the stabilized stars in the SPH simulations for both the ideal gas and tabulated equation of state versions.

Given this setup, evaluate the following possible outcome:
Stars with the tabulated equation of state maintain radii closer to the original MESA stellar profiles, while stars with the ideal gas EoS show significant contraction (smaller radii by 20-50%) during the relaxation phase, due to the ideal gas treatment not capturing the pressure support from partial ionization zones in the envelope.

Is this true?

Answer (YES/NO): NO